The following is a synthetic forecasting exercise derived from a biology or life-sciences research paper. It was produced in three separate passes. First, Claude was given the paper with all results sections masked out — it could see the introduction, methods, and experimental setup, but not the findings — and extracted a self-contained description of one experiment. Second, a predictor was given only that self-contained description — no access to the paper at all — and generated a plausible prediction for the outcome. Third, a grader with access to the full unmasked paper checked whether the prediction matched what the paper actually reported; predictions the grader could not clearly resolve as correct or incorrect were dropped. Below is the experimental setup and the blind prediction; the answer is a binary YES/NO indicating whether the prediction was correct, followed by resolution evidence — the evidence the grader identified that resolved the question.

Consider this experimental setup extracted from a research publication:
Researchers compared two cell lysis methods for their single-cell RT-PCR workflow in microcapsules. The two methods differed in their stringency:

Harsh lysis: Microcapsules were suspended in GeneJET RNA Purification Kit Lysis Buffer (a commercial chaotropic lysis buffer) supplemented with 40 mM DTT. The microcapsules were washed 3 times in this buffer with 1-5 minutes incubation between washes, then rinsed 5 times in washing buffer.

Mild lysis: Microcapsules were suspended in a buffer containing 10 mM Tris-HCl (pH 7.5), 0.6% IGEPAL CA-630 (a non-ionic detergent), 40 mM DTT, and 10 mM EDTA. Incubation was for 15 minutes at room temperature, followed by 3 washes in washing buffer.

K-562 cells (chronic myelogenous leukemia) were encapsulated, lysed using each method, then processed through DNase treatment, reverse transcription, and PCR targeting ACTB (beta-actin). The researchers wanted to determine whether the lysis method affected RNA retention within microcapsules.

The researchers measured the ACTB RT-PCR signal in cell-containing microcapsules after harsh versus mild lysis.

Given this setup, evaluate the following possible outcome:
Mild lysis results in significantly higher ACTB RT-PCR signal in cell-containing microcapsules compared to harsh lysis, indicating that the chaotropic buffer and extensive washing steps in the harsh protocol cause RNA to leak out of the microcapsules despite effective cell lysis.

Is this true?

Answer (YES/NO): NO